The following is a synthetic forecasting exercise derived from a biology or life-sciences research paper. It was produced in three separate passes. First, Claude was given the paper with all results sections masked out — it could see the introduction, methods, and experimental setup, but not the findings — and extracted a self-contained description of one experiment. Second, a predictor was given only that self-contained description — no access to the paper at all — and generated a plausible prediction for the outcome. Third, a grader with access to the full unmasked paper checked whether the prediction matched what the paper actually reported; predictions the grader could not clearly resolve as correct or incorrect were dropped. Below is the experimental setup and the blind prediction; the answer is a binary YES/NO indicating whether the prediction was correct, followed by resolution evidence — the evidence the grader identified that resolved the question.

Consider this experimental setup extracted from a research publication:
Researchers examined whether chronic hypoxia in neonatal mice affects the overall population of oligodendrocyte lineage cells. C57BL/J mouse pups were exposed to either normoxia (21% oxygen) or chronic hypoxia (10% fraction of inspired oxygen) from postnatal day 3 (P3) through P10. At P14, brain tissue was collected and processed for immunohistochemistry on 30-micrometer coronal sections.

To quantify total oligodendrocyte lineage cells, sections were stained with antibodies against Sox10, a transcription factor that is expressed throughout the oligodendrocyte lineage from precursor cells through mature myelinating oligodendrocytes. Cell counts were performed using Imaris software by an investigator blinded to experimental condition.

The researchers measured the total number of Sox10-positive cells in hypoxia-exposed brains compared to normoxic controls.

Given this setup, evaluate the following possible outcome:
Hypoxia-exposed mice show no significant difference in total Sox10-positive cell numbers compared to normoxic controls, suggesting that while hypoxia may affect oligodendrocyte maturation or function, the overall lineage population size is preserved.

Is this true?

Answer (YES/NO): YES